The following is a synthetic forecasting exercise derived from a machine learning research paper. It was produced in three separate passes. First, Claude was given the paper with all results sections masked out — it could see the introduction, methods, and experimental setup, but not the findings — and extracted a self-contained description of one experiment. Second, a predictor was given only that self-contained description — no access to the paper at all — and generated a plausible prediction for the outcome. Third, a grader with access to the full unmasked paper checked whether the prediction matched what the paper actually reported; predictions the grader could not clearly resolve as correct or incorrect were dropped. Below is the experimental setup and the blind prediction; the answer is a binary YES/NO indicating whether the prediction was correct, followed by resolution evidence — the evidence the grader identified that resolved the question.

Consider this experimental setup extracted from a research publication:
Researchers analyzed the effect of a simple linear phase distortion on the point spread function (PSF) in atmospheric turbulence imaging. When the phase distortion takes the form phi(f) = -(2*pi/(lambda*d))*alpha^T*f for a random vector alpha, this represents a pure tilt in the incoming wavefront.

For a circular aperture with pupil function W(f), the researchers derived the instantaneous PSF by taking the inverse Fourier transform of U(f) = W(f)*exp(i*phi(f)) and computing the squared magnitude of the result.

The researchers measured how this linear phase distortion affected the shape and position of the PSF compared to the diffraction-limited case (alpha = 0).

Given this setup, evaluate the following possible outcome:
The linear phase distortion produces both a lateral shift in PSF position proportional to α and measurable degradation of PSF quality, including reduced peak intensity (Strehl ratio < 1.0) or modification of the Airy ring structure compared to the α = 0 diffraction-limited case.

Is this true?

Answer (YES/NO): NO